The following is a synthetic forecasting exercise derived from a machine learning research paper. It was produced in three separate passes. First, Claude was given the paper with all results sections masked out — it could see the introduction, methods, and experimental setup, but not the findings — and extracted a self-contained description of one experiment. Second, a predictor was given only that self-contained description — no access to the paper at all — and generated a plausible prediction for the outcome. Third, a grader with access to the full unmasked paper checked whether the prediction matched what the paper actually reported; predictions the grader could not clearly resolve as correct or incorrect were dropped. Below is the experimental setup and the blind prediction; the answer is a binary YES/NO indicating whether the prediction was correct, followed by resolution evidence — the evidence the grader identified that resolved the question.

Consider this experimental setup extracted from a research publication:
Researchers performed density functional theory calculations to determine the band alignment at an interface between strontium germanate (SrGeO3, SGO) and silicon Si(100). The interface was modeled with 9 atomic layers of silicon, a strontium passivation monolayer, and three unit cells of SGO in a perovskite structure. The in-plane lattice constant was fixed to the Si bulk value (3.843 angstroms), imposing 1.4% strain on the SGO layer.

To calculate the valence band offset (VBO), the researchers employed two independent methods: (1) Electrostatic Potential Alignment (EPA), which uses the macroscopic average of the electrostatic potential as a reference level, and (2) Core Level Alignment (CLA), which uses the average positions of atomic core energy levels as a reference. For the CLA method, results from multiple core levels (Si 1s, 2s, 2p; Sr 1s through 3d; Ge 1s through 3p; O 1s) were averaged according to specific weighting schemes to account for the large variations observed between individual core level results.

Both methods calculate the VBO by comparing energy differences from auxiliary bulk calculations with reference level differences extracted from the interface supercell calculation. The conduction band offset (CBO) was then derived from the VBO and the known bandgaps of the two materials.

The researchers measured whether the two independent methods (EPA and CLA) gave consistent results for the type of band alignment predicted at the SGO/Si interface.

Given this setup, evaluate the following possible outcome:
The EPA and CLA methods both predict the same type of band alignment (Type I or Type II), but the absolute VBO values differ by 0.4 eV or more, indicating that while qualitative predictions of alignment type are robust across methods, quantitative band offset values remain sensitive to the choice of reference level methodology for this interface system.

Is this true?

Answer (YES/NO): NO